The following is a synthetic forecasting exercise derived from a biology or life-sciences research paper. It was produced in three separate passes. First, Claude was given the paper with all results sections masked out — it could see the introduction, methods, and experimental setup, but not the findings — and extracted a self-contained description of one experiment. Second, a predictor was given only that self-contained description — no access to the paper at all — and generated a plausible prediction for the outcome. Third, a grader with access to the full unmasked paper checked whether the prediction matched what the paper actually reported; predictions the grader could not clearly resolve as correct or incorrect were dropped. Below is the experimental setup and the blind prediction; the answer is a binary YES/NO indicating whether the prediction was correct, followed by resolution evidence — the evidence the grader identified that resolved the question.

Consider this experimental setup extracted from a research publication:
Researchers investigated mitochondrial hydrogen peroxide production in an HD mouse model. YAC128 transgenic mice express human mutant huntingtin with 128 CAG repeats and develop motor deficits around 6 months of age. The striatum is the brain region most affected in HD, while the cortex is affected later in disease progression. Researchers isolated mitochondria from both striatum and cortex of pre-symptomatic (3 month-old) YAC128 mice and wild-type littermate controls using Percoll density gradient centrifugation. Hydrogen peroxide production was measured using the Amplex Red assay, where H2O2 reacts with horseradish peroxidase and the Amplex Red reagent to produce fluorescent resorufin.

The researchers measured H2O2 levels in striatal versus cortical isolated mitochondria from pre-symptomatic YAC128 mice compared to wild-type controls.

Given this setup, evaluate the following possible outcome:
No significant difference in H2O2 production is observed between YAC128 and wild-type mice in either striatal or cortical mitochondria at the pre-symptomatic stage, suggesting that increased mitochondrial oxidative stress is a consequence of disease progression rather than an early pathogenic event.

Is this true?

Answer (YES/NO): NO